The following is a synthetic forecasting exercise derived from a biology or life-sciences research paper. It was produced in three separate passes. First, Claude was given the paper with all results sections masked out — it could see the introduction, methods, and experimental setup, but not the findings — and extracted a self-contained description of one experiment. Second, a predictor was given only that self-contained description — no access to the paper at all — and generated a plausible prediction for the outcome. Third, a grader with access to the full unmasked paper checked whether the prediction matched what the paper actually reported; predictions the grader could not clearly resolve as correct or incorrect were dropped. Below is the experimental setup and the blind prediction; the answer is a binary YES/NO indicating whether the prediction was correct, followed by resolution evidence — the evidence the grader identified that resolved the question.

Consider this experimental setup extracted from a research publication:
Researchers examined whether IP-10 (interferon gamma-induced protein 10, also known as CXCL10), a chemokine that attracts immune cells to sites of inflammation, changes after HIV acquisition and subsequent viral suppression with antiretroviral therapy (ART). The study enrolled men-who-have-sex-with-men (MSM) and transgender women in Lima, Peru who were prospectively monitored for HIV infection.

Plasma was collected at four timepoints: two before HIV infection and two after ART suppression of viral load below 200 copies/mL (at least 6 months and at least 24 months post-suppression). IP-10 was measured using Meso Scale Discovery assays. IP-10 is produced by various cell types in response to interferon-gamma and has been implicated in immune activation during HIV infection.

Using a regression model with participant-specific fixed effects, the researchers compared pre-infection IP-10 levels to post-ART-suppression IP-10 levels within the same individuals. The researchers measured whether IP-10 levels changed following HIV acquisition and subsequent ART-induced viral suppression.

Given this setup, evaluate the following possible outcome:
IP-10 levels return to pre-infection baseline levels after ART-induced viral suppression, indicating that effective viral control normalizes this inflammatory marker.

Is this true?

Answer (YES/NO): NO